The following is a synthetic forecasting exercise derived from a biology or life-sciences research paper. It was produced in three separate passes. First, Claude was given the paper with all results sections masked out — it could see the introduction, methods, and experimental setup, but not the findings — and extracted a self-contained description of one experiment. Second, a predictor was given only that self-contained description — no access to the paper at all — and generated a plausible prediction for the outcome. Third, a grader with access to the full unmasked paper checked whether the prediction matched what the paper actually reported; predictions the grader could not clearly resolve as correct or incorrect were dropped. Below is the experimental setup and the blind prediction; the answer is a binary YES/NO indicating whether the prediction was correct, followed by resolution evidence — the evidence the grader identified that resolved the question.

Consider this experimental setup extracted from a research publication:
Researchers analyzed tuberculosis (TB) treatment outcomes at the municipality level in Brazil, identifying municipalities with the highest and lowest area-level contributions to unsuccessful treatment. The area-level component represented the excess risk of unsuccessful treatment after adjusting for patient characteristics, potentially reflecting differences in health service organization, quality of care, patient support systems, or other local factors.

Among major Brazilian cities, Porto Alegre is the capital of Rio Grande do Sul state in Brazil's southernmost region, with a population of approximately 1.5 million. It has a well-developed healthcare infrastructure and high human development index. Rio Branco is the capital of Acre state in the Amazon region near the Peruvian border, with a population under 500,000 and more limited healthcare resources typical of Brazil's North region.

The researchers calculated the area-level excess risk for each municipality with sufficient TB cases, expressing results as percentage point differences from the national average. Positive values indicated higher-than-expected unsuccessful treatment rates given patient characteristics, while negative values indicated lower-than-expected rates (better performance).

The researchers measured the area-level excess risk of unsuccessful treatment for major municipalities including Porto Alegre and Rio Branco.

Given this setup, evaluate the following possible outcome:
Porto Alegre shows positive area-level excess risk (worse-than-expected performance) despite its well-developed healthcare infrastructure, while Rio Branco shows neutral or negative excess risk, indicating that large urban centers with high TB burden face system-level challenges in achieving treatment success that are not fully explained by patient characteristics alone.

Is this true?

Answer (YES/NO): YES